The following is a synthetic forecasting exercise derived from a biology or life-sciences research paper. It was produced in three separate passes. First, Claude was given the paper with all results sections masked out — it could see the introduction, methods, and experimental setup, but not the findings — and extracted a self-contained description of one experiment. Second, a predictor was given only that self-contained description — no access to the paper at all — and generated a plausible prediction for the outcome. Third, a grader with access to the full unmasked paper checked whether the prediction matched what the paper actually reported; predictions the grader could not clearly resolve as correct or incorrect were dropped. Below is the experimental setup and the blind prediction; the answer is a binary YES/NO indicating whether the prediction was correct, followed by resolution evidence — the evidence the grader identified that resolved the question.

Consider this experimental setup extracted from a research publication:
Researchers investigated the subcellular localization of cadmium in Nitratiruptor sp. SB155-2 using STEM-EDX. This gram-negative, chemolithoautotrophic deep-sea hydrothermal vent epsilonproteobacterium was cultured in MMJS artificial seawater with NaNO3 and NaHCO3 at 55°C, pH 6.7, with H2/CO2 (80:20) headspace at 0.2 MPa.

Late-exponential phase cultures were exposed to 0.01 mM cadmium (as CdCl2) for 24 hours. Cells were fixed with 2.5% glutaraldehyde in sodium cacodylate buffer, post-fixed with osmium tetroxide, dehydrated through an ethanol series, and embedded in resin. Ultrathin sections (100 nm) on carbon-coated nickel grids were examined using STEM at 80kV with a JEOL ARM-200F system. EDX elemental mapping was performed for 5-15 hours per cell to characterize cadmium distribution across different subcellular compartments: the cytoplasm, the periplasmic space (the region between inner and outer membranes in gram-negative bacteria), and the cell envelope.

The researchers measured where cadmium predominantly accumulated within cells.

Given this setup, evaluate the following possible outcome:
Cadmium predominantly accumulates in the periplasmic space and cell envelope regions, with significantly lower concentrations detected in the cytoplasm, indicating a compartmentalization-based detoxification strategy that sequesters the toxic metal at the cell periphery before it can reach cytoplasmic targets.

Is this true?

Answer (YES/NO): NO